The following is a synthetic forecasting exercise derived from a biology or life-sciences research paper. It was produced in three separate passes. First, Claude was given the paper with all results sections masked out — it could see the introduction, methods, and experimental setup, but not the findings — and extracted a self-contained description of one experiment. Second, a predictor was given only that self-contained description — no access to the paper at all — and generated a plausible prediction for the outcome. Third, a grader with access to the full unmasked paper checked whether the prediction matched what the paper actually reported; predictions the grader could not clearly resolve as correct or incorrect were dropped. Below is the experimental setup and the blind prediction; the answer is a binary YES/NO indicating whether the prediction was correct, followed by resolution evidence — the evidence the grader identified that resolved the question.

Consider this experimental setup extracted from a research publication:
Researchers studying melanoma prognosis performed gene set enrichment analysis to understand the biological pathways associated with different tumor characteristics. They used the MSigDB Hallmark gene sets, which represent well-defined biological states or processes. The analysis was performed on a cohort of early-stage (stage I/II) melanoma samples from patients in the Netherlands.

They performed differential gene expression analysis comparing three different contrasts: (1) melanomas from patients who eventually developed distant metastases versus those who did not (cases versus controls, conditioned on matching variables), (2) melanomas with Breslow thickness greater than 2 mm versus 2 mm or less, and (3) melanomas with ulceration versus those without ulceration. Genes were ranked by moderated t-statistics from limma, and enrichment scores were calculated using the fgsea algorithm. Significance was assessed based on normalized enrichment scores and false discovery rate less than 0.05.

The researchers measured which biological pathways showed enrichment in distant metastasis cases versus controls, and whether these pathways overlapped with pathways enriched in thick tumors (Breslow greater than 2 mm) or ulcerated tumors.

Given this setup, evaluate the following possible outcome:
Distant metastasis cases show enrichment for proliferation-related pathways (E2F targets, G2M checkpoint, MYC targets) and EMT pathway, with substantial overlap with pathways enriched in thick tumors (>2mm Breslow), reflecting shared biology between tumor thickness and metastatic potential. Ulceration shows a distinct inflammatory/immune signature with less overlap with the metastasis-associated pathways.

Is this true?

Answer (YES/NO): NO